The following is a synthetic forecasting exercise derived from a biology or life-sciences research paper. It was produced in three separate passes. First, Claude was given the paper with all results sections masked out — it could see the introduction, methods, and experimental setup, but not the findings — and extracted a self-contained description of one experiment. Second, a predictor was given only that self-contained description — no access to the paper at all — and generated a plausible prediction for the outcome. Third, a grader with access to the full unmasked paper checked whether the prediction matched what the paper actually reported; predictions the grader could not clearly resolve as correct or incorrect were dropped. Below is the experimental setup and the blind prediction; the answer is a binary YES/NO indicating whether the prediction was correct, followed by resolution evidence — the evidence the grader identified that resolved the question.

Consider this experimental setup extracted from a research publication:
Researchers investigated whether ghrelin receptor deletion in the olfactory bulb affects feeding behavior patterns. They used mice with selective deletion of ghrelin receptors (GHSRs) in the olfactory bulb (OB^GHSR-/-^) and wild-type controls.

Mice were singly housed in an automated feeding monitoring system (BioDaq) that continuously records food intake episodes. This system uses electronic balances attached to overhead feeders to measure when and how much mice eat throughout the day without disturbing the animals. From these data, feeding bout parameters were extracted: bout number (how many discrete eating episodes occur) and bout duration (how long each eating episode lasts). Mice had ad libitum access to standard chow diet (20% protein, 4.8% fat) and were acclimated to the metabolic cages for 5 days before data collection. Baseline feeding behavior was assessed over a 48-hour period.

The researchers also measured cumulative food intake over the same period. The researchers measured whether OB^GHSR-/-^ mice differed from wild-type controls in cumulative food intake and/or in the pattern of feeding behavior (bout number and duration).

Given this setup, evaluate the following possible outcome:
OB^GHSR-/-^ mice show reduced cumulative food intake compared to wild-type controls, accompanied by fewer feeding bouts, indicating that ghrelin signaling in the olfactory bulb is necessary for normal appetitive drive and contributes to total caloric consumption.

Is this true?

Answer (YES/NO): NO